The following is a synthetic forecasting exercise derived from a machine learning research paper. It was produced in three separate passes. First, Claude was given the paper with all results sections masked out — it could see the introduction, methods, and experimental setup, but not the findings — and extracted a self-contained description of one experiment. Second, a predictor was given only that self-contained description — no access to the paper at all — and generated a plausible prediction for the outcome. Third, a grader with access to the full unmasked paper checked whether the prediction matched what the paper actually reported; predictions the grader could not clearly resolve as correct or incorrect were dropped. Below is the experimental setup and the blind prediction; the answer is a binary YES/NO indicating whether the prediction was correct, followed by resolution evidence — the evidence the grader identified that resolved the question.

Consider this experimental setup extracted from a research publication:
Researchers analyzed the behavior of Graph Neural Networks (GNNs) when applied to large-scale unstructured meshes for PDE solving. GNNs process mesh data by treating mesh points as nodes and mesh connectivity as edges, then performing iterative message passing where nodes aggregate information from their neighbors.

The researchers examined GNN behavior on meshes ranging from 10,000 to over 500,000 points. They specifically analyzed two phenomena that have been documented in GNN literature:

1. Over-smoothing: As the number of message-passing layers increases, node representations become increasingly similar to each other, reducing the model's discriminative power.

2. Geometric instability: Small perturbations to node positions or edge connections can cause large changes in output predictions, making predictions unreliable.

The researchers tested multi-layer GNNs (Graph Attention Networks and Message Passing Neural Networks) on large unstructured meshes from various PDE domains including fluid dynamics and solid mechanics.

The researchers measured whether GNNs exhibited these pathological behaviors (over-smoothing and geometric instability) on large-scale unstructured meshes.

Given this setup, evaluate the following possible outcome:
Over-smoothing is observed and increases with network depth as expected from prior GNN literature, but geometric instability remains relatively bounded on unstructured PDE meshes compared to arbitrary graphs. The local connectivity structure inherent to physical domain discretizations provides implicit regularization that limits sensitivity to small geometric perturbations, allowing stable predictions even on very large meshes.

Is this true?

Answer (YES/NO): NO